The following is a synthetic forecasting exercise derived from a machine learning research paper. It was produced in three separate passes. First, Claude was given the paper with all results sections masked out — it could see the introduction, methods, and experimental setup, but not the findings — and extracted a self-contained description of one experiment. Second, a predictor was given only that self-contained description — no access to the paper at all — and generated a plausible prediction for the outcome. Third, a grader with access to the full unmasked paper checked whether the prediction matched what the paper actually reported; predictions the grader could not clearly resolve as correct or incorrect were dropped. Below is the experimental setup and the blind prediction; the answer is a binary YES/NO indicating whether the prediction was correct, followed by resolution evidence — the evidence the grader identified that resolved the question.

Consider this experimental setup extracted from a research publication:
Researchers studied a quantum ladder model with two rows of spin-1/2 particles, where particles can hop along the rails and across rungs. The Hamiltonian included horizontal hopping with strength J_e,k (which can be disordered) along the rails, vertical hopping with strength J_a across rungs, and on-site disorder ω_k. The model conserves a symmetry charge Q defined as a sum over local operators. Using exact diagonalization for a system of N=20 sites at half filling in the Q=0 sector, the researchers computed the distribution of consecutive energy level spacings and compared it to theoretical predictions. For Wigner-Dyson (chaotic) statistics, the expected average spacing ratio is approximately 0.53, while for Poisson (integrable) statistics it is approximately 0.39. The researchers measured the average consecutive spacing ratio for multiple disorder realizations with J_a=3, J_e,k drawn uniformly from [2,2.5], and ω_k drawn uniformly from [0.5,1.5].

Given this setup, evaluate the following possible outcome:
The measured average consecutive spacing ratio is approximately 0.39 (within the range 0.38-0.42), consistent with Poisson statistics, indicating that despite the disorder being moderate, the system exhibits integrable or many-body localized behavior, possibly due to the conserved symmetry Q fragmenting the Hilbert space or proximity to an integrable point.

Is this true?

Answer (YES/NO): NO